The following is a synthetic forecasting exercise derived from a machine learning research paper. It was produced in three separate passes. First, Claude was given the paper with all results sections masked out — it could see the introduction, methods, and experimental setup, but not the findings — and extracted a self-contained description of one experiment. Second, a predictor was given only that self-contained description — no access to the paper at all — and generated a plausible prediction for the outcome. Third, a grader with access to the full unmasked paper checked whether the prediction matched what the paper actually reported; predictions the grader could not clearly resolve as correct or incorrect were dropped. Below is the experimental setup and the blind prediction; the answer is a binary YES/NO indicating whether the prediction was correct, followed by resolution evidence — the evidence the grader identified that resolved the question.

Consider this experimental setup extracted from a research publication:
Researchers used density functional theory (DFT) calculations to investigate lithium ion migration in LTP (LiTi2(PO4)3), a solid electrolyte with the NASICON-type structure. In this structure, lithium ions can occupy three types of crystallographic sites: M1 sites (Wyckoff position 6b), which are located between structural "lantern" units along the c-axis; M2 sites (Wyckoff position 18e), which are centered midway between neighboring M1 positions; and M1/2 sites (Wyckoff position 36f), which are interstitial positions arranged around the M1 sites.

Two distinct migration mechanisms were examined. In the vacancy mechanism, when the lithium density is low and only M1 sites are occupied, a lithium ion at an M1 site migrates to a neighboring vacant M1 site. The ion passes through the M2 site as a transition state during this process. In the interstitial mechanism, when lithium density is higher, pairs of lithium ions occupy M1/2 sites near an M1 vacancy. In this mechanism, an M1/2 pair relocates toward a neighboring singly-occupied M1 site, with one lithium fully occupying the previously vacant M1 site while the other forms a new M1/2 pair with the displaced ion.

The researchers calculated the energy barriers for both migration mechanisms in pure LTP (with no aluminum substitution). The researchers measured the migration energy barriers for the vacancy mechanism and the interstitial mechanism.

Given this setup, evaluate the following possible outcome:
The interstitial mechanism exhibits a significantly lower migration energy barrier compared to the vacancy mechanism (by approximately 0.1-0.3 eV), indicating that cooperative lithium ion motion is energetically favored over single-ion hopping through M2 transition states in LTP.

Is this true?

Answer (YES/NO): YES